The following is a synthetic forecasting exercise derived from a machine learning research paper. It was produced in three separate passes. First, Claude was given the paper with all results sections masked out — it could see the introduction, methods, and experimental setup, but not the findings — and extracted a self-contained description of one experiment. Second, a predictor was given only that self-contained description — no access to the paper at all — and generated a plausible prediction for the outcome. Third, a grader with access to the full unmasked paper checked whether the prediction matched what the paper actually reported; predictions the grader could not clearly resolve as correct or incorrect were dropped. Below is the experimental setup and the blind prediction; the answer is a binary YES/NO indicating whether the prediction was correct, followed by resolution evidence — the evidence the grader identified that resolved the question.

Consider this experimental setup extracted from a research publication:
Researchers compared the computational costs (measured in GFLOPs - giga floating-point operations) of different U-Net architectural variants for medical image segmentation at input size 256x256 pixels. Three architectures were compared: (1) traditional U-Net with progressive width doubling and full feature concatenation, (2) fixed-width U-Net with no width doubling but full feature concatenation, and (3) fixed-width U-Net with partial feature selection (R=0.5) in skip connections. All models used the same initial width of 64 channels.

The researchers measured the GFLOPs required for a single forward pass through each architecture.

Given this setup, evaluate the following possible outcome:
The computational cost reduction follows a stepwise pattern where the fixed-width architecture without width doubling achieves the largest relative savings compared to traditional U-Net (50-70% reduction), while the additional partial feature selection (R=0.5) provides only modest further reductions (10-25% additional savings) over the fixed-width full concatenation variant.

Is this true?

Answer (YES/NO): NO